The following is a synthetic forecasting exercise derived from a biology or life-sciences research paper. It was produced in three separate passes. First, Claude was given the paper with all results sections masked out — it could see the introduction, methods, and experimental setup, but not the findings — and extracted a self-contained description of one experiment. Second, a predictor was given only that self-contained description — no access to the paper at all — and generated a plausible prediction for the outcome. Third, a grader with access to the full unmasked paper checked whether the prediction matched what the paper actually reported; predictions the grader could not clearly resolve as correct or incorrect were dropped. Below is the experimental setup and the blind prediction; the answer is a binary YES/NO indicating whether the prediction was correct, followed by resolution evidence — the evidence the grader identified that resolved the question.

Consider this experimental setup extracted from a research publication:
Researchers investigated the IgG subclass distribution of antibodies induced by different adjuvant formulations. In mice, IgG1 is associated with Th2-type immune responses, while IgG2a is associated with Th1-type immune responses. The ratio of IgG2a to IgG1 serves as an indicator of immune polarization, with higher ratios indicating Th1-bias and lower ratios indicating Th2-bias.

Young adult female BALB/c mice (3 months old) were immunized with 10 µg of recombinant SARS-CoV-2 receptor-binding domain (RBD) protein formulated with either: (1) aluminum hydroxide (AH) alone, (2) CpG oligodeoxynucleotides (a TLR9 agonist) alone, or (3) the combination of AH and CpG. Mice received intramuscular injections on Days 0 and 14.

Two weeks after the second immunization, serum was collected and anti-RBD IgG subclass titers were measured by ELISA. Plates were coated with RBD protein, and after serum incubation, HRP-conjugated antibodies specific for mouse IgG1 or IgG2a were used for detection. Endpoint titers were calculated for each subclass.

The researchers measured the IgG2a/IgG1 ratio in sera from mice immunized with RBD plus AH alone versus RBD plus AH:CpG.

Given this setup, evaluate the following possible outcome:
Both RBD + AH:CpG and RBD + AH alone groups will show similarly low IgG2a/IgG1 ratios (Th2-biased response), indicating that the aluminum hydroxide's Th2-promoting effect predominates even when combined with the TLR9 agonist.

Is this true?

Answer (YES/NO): NO